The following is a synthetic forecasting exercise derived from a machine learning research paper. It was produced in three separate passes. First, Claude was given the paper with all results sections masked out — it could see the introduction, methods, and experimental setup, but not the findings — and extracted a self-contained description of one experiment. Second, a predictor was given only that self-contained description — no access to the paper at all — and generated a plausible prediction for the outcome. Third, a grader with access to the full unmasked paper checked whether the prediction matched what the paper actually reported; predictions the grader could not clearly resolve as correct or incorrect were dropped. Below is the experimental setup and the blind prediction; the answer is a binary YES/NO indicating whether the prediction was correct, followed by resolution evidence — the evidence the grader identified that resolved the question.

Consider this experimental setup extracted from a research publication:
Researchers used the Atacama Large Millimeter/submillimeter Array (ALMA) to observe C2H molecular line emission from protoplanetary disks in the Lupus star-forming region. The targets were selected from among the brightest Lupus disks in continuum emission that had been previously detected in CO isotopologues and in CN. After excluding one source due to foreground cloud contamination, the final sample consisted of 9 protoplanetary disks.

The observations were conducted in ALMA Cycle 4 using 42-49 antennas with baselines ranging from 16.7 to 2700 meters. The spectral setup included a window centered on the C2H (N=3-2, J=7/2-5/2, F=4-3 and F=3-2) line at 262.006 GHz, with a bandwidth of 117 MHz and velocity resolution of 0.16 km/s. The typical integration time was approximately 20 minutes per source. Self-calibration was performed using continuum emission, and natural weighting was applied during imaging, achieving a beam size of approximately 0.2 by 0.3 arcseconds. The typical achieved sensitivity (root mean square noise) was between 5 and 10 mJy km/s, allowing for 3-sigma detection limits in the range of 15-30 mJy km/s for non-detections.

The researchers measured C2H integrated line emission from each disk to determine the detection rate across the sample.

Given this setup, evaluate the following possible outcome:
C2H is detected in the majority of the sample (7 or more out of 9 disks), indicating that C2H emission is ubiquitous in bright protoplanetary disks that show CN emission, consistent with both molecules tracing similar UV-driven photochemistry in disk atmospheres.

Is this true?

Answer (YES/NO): YES